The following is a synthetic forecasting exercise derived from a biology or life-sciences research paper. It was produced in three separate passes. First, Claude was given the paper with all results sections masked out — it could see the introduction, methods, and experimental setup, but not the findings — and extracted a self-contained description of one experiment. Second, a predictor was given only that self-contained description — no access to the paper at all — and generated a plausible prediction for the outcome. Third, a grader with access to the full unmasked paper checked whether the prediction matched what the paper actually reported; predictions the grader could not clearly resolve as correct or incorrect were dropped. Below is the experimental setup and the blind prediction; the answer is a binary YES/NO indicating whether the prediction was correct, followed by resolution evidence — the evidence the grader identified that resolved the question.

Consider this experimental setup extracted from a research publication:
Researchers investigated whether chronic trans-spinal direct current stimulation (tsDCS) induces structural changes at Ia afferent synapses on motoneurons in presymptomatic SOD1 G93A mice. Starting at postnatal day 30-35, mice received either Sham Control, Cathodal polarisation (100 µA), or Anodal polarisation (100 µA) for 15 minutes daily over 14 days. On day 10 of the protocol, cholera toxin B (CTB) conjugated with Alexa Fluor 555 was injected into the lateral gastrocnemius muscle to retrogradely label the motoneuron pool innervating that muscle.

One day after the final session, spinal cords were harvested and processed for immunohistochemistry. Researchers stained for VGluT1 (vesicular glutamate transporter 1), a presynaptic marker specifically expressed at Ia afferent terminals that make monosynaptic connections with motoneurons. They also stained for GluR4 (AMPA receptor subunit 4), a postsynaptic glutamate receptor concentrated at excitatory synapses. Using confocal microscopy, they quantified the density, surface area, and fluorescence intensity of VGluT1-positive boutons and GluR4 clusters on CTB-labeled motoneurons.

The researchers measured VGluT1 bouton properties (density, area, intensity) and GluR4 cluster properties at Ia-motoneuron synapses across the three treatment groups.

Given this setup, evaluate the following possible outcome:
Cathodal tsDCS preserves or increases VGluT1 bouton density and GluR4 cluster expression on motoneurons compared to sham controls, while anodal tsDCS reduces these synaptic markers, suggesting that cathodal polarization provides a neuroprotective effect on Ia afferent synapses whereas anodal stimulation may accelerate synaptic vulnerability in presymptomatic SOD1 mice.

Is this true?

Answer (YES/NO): NO